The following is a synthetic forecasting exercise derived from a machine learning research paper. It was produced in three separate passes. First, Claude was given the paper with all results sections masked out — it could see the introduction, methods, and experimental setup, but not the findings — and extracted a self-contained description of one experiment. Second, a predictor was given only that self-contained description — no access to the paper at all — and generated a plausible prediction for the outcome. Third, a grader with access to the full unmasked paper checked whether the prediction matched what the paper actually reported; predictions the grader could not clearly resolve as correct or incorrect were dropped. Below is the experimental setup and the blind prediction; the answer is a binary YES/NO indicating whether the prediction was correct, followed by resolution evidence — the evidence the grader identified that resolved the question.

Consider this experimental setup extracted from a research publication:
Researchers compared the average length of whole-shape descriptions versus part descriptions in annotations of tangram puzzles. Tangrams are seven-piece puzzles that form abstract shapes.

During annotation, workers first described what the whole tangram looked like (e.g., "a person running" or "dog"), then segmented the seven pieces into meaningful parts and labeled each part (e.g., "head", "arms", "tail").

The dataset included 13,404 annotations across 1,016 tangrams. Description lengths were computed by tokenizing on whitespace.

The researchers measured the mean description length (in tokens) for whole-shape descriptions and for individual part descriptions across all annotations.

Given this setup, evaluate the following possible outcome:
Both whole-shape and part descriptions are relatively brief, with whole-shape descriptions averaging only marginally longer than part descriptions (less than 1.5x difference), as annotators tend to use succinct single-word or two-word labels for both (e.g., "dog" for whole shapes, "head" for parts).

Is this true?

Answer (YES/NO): NO